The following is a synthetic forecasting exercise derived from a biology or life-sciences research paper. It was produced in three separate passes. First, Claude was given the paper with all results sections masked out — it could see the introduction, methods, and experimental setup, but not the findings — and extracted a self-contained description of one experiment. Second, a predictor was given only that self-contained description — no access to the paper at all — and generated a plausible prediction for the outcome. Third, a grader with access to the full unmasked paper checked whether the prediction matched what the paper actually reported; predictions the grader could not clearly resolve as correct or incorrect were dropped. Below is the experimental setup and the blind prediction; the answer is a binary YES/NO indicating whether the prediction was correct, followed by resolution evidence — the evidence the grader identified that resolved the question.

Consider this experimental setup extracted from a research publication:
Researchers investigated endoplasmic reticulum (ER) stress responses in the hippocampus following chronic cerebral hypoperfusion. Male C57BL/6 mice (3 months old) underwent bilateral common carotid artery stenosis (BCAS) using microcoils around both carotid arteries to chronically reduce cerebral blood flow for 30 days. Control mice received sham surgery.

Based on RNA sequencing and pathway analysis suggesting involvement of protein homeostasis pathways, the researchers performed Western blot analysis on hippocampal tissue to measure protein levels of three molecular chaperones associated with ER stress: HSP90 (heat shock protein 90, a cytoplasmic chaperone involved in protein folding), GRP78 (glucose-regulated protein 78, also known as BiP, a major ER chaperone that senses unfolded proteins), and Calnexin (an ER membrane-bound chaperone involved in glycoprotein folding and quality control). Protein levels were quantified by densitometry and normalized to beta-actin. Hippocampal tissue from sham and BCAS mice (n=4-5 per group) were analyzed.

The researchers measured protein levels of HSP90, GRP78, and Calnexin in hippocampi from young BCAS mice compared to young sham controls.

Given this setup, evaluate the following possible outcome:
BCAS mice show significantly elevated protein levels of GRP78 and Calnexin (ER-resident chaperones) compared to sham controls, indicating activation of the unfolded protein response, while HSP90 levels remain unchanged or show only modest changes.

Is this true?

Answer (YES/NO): NO